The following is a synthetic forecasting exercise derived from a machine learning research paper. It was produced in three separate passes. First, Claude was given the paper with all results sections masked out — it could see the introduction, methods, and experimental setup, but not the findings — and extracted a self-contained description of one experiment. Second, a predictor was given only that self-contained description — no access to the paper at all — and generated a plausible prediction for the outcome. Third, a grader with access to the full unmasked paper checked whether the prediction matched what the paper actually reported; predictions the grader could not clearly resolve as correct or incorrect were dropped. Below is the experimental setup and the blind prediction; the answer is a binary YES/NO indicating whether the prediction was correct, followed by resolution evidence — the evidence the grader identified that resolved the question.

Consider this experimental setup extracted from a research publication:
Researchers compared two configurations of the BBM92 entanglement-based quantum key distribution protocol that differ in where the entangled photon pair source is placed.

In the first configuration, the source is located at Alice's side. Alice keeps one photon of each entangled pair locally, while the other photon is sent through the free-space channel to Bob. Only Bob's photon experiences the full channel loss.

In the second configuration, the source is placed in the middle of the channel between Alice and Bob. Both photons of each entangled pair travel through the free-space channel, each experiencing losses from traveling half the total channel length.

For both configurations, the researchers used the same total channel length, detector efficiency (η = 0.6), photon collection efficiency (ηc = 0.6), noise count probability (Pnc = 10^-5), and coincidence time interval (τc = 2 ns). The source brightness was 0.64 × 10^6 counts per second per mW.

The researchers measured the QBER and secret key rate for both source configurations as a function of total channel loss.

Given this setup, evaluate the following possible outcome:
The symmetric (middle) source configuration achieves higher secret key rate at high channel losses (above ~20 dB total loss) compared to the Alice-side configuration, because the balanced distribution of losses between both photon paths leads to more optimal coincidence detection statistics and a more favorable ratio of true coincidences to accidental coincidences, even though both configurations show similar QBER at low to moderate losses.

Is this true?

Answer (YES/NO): NO